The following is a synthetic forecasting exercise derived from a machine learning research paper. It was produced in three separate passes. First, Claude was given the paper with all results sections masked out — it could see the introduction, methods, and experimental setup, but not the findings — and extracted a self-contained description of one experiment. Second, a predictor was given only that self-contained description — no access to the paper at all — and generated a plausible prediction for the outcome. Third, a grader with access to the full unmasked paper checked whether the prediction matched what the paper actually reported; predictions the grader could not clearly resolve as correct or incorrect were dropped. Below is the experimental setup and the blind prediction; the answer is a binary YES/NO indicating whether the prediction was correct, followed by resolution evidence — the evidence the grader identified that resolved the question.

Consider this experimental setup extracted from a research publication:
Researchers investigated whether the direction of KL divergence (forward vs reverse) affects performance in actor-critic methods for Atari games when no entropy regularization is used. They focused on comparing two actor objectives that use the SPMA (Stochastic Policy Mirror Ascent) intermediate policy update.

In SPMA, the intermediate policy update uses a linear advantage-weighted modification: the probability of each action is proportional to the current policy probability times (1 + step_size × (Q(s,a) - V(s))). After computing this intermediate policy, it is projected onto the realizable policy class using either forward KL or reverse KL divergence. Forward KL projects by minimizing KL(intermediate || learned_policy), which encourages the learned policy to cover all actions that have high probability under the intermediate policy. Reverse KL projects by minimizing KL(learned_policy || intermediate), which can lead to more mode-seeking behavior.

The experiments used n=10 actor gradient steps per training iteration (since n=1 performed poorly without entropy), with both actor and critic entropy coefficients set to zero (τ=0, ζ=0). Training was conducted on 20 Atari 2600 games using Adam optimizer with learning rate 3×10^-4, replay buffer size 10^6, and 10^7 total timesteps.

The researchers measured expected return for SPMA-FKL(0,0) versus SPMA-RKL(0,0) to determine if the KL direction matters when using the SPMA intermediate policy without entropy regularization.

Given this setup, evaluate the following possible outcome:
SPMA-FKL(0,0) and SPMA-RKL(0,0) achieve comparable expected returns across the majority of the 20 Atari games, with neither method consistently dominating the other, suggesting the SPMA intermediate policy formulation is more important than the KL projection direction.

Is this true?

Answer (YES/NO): NO